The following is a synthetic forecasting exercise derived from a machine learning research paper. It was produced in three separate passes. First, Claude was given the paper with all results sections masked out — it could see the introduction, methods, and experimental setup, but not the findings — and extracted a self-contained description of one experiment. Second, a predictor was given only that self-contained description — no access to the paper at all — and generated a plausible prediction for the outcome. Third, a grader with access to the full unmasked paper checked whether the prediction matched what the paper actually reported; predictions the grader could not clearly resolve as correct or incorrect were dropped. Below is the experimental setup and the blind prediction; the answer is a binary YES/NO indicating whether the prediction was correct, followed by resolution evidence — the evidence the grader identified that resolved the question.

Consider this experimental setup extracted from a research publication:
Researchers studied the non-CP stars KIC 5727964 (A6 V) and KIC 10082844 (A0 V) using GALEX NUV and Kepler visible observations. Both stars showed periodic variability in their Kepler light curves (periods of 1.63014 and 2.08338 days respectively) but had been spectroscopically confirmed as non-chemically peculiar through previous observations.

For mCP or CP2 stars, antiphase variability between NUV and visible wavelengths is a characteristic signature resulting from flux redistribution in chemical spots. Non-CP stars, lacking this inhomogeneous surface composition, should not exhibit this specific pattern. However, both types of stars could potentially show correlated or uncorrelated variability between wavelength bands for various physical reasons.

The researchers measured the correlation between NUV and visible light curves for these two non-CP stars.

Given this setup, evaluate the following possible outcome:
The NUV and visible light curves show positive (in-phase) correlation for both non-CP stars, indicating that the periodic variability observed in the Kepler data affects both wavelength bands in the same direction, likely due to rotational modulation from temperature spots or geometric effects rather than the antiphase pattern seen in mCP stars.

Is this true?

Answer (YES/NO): NO